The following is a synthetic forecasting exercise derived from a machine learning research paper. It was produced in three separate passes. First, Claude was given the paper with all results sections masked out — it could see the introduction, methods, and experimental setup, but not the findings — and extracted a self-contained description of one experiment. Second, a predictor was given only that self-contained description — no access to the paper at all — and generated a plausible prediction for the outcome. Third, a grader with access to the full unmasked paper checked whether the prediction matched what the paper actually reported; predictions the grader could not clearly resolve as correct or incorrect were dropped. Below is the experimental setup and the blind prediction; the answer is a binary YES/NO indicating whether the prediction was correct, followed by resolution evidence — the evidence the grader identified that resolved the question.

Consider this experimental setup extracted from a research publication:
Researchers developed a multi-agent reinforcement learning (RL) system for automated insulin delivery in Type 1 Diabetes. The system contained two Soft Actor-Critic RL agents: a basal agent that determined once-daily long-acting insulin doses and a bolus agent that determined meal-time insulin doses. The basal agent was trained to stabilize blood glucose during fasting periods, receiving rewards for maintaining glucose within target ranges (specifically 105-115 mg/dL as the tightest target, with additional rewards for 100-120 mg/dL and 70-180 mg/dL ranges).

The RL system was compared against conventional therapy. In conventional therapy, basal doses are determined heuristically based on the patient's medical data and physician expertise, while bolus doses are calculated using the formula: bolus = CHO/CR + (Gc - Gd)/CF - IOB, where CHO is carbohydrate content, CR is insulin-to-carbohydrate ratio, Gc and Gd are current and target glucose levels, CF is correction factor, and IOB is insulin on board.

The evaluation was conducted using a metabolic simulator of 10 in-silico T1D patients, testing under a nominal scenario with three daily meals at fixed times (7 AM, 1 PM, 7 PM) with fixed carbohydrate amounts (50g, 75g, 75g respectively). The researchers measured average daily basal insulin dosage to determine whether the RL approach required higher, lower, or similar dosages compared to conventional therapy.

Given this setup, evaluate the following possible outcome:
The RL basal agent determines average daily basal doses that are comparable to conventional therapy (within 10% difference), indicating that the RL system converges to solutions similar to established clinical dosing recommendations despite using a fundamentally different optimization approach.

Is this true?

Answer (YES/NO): NO